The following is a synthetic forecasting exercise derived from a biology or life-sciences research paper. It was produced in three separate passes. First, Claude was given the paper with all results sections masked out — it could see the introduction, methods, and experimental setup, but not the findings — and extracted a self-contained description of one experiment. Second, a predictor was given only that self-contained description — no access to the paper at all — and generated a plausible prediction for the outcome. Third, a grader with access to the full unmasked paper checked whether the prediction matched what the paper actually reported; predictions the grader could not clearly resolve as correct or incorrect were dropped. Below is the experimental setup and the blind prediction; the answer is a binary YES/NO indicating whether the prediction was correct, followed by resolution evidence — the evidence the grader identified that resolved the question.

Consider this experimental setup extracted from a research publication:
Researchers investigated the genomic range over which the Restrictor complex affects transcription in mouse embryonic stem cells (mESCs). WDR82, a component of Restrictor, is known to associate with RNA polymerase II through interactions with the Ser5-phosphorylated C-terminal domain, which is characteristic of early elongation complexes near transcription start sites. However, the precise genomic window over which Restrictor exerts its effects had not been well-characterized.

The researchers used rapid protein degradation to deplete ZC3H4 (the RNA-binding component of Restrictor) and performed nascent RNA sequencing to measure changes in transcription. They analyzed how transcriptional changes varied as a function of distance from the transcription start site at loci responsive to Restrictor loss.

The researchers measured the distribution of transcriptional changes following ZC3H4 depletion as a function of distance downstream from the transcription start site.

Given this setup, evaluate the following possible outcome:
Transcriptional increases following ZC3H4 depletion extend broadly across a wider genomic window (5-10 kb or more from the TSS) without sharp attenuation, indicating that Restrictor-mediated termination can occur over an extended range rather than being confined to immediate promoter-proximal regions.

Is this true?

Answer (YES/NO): YES